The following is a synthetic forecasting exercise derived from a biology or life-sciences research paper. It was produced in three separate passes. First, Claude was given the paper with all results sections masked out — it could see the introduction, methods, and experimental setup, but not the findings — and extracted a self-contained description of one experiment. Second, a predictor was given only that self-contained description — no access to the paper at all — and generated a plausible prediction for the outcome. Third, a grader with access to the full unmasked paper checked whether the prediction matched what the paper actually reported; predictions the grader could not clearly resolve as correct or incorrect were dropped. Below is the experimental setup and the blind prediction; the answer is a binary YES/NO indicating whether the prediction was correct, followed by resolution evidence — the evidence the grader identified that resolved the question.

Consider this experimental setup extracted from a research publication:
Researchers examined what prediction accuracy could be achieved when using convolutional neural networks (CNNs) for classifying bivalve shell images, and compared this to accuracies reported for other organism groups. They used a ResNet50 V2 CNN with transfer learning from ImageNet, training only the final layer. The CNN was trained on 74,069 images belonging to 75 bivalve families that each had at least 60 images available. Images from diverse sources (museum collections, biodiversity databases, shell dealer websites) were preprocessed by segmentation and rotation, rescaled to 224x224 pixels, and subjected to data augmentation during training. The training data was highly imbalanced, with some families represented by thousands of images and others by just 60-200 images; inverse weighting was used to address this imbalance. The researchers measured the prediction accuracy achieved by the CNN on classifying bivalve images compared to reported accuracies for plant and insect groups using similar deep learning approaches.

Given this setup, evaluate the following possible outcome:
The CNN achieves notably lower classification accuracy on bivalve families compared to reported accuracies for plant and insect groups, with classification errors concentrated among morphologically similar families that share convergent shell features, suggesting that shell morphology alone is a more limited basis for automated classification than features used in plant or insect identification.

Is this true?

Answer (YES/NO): NO